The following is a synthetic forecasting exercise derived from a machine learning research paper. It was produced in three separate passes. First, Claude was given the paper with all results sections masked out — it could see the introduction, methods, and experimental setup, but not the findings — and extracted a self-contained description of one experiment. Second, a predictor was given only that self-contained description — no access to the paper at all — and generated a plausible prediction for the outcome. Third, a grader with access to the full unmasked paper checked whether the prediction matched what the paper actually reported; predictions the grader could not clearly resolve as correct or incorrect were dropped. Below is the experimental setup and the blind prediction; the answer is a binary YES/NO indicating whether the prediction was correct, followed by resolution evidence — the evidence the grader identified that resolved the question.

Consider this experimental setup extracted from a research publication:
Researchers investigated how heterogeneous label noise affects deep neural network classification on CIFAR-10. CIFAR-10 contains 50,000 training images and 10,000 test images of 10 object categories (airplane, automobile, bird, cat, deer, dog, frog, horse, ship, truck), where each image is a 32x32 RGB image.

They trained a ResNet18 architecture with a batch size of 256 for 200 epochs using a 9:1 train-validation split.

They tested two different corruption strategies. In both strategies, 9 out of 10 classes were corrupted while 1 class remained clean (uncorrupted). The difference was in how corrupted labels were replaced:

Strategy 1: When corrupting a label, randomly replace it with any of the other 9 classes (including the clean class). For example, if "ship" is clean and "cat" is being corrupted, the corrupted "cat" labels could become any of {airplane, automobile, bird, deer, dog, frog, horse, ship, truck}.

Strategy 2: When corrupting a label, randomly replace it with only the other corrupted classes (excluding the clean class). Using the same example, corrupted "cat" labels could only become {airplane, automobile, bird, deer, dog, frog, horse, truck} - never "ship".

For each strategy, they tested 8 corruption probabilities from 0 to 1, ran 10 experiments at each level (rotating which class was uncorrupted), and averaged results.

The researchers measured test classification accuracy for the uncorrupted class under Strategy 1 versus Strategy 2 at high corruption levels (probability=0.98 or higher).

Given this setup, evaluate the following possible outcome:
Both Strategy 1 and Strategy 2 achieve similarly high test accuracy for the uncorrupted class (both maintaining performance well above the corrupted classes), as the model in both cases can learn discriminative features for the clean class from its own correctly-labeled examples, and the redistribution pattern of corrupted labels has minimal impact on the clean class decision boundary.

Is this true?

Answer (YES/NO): YES